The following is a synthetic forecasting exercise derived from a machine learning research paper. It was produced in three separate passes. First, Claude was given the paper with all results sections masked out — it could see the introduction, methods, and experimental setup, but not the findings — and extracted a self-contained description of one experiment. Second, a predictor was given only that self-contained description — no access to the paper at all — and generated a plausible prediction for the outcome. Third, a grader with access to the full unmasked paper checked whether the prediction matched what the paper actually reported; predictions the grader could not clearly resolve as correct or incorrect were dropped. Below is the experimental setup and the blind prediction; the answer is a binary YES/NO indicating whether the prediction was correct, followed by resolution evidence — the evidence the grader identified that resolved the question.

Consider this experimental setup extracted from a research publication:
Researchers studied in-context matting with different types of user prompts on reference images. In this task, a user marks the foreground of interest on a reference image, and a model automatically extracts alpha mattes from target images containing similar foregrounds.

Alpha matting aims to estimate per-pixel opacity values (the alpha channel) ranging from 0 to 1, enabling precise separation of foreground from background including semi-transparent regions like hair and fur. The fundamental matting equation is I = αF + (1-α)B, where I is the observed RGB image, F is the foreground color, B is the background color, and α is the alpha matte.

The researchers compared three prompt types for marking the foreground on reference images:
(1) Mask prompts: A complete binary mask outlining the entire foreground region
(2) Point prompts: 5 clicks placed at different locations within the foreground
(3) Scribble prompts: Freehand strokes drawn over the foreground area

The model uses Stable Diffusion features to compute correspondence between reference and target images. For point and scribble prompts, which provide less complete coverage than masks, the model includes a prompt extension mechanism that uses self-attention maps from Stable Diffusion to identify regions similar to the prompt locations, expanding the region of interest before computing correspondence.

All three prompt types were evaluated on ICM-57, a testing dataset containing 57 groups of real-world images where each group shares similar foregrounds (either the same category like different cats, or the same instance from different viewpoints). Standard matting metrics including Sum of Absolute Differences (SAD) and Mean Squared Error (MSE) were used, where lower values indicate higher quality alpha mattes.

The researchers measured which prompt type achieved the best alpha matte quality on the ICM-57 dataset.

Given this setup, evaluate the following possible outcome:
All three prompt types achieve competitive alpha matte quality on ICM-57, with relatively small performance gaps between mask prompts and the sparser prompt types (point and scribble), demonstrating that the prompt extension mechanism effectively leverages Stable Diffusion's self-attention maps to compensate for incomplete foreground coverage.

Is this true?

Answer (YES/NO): NO